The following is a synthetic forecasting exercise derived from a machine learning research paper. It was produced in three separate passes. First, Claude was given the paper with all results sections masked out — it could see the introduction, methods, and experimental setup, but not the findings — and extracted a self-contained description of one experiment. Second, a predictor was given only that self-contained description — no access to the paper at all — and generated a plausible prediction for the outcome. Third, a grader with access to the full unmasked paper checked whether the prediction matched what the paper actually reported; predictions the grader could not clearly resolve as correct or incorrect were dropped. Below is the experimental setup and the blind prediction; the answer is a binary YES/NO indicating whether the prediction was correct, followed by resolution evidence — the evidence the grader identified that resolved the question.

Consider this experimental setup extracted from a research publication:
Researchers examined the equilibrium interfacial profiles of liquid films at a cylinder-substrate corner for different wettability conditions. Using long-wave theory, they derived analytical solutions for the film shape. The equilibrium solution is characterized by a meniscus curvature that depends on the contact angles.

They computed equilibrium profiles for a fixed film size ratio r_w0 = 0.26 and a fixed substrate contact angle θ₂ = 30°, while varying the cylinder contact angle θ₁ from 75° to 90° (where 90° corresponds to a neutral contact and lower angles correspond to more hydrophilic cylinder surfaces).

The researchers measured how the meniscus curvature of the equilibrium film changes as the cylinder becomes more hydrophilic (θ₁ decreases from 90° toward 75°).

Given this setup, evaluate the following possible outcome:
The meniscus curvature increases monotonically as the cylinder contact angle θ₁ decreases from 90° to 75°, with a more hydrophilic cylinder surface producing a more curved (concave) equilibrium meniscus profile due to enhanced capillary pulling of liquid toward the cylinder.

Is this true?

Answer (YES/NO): NO